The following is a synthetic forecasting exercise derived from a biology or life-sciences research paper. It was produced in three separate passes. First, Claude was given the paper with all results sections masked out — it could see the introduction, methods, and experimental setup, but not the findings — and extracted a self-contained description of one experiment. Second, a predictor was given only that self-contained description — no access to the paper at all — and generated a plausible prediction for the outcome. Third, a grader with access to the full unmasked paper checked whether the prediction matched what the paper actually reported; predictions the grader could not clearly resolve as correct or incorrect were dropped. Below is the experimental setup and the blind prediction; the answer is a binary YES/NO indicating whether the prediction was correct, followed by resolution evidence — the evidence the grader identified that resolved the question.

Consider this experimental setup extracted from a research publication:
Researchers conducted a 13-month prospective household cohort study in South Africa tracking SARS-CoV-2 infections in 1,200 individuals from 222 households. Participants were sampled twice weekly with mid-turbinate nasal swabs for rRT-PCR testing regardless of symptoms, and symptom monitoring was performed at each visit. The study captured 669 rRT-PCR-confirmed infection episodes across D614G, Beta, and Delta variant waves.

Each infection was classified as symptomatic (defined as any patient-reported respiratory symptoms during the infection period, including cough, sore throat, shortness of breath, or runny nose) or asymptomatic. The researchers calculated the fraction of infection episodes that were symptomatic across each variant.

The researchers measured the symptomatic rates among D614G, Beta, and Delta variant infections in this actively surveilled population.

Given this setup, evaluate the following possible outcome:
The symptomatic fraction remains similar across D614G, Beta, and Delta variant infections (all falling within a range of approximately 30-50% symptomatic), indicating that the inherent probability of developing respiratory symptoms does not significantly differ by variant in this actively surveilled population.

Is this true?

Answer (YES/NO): NO